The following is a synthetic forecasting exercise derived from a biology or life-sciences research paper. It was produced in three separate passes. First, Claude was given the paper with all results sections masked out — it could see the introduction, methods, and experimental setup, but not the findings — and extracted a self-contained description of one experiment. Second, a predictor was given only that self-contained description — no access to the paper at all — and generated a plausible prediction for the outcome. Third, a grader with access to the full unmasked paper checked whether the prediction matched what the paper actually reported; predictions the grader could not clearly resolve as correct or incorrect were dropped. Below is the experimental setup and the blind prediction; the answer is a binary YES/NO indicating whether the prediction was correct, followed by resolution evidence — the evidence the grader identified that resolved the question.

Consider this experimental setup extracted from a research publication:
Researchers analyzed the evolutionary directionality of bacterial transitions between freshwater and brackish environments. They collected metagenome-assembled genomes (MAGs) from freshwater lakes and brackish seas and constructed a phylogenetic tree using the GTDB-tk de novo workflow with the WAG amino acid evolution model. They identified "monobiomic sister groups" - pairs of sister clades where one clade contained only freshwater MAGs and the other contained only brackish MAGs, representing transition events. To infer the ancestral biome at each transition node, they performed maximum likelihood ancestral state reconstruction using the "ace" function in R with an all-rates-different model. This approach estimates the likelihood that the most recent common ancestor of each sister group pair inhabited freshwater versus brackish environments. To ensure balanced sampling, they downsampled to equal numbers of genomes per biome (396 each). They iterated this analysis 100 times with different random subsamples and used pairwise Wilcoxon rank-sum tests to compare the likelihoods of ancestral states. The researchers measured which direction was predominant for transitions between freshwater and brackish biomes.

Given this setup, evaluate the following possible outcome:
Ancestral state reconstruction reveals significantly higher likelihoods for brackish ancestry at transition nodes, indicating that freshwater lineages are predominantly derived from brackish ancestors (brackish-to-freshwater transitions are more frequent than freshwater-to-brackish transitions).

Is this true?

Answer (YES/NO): NO